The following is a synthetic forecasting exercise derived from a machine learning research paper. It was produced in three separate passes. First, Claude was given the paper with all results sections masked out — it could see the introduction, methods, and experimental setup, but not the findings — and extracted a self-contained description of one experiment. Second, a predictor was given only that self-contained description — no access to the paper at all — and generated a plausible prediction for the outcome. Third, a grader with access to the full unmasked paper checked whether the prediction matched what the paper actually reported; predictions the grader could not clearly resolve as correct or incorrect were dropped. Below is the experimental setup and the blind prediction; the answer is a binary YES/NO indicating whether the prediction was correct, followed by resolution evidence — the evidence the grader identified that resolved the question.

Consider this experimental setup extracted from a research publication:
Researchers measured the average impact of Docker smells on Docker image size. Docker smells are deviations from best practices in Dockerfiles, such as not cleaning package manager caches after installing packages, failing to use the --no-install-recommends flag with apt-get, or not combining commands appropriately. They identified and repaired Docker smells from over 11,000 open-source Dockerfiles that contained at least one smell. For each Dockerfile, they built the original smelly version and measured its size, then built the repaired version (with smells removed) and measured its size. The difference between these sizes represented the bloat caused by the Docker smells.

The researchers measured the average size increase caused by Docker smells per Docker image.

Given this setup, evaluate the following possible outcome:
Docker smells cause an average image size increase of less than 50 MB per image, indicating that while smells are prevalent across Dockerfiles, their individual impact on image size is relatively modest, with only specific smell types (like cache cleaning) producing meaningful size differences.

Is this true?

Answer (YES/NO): YES